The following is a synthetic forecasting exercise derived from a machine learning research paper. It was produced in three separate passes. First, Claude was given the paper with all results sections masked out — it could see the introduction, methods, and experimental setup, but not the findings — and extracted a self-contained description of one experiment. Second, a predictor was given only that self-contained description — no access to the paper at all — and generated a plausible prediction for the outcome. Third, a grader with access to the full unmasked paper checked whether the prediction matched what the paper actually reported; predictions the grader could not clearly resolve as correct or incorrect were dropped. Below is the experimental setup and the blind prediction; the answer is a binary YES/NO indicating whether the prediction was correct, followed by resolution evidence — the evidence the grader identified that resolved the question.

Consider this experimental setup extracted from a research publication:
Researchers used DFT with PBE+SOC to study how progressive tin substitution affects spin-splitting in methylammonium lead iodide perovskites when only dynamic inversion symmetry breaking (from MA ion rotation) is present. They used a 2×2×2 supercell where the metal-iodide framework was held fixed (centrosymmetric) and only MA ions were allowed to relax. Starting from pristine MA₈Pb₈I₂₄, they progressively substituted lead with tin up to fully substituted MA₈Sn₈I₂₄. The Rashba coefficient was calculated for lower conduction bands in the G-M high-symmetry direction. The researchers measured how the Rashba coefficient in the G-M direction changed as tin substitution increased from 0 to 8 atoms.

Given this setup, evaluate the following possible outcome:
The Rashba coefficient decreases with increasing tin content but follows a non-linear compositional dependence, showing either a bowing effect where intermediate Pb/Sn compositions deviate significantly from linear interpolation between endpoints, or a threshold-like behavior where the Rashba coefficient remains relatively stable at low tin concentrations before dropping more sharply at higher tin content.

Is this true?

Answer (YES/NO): NO